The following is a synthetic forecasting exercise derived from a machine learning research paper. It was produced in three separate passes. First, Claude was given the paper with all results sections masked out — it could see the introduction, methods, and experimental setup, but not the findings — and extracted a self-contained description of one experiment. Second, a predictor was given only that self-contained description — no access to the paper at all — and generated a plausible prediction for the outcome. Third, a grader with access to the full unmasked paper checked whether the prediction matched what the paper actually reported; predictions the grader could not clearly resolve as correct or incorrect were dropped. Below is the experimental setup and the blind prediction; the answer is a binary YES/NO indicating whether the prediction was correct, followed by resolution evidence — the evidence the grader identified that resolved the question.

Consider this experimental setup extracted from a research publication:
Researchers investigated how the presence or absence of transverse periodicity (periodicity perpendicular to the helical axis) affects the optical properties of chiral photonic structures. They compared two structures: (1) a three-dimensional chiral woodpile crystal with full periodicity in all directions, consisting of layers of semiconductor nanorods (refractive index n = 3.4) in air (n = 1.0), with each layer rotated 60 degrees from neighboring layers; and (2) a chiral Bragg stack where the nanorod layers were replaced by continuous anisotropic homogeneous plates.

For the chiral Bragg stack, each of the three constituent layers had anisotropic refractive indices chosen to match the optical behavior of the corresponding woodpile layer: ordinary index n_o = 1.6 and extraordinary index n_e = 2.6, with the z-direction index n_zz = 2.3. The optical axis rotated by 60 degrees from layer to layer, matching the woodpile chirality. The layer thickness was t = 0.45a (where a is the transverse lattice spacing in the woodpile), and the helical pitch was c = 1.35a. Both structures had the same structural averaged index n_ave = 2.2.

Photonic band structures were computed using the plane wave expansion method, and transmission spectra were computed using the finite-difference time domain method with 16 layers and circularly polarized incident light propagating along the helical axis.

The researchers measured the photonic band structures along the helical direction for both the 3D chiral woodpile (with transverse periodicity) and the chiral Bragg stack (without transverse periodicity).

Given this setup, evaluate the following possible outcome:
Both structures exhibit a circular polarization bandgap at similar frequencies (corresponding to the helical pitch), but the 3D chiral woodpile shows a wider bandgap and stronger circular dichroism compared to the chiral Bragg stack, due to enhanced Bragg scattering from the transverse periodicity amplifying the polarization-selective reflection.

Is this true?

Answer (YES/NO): NO